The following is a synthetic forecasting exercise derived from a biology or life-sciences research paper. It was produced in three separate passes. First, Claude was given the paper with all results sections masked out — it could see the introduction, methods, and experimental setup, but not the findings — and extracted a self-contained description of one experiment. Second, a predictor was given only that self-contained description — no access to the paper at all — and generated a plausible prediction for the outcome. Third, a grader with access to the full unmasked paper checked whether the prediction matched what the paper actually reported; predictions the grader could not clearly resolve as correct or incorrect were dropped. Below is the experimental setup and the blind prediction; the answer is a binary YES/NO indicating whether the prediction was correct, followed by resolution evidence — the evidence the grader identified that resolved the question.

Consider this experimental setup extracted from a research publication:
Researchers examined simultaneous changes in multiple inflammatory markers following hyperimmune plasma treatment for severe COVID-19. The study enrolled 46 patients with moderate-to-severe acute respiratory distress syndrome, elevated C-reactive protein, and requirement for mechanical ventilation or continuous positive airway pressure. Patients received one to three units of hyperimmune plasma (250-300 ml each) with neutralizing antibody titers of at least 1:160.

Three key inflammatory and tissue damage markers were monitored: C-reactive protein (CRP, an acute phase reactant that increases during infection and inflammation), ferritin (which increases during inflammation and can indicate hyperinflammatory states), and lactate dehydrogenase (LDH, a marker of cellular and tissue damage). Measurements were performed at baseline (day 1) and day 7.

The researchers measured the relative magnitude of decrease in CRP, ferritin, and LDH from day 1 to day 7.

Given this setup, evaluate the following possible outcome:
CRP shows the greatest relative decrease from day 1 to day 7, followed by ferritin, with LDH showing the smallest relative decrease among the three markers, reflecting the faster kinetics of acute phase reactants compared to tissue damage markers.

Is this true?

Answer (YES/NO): YES